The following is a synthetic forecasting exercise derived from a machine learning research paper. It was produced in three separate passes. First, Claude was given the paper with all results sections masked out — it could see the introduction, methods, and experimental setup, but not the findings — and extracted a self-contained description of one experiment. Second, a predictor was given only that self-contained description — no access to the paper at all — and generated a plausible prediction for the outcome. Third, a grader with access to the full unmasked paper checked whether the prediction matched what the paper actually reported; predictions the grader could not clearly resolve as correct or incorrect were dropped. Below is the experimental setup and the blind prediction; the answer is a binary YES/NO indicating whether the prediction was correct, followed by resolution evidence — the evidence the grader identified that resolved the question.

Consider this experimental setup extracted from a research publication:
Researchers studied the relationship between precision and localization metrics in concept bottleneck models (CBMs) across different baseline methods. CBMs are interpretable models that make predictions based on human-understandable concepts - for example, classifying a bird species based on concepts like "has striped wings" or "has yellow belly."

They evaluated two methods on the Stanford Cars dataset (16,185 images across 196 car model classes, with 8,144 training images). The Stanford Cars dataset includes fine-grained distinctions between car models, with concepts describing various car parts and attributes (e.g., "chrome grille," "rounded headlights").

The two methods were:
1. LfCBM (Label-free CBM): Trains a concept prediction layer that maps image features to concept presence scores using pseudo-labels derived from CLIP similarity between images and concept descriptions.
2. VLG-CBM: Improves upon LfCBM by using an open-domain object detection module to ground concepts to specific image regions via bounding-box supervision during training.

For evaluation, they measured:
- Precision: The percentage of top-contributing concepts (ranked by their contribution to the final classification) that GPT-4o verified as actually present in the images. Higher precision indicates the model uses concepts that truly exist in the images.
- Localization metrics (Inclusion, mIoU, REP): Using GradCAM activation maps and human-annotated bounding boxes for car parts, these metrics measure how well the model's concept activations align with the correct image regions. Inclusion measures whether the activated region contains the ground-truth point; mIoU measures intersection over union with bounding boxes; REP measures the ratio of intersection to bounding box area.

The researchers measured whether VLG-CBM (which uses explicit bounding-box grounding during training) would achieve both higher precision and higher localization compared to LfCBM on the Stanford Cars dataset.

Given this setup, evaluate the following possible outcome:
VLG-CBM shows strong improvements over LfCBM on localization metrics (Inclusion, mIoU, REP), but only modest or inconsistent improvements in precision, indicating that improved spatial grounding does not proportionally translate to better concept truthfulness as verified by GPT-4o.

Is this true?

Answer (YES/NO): NO